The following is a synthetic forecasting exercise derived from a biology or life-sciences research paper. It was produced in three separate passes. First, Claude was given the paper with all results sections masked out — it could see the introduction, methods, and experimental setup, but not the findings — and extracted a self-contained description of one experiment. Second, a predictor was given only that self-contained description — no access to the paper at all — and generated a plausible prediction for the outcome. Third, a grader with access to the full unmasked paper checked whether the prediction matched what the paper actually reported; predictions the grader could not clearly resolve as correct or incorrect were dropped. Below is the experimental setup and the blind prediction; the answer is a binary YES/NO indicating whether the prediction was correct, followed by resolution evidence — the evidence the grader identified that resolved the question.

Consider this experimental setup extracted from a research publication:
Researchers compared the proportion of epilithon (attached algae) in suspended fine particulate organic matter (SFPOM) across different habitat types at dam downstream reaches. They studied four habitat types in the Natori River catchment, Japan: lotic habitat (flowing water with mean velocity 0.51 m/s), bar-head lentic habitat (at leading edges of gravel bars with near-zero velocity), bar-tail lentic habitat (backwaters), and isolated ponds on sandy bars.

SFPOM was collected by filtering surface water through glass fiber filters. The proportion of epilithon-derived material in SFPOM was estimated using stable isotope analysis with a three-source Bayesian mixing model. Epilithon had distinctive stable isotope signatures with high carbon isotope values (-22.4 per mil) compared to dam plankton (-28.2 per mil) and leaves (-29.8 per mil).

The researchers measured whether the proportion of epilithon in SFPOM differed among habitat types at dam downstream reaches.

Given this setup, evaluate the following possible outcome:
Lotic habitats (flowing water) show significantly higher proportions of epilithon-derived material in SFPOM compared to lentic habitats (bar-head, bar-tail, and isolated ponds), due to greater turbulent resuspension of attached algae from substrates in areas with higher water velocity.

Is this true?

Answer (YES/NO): NO